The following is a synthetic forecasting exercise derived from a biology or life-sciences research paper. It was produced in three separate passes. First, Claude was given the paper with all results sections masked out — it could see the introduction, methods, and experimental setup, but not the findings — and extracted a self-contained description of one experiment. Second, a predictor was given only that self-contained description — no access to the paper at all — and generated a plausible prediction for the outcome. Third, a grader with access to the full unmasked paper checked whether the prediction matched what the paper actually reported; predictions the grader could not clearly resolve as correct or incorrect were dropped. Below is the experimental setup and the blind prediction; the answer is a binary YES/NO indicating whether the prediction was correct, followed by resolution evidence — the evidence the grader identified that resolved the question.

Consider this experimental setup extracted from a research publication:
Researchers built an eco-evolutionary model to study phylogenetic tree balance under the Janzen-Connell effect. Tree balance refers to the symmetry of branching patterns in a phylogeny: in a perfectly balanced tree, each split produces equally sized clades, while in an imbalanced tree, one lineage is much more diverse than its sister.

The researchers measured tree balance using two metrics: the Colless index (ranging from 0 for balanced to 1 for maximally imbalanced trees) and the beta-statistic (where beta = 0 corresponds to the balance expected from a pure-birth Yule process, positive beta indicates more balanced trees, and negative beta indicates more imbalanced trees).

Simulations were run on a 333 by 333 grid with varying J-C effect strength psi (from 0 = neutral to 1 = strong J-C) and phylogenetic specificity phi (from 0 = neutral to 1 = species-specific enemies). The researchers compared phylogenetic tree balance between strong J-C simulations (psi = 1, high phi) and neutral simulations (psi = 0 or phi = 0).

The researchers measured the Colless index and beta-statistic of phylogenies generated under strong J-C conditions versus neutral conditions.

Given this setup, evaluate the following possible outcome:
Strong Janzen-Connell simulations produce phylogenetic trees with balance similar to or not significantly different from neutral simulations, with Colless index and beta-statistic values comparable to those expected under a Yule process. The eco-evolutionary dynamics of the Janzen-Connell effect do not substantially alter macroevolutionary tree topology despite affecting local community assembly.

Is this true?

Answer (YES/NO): NO